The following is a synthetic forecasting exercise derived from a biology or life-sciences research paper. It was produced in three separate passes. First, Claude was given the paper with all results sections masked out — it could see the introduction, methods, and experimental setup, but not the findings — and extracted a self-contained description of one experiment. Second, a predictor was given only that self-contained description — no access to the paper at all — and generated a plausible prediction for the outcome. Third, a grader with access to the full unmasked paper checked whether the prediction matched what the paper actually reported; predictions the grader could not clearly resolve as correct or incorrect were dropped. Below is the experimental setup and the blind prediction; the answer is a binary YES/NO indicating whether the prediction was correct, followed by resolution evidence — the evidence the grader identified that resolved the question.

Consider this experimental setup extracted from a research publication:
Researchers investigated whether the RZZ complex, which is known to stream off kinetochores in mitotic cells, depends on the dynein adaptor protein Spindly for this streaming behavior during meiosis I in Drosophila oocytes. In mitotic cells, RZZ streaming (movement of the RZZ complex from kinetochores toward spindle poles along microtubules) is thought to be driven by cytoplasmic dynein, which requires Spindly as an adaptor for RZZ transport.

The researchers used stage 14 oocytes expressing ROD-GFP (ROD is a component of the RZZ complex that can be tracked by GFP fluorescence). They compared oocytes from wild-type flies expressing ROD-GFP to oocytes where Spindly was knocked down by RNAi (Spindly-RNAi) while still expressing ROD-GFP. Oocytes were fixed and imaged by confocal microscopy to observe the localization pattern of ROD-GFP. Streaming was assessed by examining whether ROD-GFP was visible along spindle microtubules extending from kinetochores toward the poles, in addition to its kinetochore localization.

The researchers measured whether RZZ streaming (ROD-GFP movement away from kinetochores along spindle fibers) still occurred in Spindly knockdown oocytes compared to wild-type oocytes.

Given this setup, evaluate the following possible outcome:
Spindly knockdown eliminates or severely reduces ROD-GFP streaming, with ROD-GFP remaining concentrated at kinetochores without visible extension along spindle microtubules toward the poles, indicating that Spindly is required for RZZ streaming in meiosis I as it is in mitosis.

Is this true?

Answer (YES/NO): NO